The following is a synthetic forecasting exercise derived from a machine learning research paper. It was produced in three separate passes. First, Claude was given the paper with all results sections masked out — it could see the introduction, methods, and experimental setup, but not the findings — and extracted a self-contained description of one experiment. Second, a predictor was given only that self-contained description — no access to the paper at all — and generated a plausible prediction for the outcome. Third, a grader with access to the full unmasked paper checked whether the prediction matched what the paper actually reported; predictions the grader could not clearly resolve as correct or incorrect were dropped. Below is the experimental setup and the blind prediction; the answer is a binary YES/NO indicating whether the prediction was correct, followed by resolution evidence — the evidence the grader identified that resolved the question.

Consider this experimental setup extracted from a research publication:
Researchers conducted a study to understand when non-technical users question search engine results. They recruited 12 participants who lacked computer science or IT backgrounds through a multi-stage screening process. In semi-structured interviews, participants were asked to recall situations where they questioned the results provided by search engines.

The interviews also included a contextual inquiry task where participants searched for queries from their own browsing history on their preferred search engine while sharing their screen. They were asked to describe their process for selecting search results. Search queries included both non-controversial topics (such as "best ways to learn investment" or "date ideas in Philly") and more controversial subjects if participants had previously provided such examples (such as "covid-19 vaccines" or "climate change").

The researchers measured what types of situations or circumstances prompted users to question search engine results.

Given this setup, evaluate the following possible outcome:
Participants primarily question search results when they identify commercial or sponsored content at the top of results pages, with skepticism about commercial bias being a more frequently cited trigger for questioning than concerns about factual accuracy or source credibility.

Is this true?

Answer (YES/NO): NO